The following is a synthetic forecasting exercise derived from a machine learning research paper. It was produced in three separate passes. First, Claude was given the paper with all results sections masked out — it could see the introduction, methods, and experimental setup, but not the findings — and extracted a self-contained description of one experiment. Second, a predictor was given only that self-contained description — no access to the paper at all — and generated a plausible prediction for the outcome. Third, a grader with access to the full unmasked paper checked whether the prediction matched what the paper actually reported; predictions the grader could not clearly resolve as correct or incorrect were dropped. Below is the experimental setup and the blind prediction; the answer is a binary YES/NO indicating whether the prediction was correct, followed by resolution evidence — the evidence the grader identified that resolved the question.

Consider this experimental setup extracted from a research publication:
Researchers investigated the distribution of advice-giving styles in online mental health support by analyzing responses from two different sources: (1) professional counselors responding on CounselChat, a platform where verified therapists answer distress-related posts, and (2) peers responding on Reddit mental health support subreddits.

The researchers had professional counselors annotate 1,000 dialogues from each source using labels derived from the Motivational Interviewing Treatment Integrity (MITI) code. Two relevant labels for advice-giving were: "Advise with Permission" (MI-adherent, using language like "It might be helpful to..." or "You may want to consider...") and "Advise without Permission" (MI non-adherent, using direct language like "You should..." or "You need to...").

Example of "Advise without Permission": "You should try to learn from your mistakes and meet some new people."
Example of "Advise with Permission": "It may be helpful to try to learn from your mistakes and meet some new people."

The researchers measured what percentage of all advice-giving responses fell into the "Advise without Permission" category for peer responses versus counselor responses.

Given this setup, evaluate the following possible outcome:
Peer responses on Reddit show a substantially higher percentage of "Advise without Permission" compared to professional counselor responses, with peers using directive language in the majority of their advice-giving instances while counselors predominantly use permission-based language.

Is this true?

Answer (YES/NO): NO